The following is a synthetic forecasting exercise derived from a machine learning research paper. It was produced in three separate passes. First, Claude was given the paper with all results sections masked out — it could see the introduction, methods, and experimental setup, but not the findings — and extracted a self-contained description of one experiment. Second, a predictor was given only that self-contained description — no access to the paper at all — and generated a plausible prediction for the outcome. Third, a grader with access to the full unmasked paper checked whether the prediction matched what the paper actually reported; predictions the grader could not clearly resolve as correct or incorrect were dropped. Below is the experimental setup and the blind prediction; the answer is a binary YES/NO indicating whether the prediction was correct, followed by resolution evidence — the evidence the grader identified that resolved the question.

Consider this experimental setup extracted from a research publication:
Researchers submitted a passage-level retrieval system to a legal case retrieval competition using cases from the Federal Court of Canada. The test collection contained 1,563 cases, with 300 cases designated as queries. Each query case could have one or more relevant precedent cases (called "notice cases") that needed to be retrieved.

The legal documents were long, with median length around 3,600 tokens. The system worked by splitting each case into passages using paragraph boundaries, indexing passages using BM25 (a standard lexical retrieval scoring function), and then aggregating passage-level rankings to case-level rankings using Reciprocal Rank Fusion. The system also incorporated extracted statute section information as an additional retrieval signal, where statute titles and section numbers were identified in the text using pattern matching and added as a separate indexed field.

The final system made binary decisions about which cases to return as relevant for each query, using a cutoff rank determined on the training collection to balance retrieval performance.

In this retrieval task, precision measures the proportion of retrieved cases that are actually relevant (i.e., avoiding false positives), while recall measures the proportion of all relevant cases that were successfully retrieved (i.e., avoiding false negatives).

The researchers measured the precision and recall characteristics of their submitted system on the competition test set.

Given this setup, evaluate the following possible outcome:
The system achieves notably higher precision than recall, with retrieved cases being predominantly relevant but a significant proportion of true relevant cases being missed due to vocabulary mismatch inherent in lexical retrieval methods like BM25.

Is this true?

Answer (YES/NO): NO